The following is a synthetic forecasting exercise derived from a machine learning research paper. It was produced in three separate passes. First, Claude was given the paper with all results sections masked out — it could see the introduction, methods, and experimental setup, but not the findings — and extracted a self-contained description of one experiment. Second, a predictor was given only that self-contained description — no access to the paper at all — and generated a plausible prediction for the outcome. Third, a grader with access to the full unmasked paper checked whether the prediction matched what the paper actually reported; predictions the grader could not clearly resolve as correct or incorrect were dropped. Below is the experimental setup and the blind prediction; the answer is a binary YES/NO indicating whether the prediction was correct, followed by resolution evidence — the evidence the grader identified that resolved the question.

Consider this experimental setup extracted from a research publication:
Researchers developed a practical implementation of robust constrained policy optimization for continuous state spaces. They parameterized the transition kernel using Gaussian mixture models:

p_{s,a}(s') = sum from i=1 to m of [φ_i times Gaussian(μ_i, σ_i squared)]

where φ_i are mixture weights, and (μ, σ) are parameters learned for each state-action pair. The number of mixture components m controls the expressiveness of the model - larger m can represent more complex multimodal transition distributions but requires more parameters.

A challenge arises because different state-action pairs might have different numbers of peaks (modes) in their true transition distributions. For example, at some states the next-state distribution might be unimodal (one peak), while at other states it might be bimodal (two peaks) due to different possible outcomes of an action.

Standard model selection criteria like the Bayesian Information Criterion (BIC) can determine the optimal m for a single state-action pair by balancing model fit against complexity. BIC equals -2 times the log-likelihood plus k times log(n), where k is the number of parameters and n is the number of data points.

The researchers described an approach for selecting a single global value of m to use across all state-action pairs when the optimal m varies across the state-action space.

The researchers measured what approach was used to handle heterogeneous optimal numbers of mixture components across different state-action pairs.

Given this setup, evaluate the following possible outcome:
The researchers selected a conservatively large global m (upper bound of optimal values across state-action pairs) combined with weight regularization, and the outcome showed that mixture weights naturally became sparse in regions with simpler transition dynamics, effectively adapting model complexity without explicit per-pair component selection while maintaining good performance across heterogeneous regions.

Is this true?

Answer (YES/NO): NO